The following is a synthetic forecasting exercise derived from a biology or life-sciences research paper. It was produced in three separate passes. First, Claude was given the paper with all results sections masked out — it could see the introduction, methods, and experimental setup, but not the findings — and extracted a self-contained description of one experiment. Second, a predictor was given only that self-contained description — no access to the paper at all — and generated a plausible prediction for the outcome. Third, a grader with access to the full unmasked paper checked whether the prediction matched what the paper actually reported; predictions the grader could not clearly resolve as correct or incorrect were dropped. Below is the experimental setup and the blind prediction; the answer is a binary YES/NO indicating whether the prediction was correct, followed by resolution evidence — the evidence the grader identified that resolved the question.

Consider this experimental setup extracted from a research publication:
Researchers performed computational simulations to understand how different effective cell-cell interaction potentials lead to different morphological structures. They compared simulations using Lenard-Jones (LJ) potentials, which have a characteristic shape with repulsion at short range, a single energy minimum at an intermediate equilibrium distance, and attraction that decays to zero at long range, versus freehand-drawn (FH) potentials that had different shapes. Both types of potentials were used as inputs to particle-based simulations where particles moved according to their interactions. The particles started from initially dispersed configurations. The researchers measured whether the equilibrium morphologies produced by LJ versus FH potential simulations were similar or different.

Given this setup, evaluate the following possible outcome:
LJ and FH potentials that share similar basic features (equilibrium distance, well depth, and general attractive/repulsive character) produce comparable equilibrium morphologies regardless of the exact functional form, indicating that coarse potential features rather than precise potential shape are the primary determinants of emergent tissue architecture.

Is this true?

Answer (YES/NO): NO